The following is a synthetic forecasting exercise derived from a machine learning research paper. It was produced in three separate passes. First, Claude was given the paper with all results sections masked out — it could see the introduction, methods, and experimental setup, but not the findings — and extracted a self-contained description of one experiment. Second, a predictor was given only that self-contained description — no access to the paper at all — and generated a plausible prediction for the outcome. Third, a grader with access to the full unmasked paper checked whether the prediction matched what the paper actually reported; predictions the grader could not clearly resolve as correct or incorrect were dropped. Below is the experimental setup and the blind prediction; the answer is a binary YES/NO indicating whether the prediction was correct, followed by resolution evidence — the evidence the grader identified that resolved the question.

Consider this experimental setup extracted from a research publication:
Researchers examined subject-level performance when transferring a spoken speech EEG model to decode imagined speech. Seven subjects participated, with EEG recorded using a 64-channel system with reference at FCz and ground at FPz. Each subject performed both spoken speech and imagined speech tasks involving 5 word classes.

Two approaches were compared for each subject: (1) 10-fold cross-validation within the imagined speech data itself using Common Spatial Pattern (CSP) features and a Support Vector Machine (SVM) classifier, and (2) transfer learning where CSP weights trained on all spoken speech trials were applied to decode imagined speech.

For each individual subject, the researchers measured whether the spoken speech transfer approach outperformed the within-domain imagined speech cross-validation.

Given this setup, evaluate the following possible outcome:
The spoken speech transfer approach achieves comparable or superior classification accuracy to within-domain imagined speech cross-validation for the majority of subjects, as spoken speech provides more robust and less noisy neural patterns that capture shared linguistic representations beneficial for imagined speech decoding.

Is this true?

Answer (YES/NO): NO